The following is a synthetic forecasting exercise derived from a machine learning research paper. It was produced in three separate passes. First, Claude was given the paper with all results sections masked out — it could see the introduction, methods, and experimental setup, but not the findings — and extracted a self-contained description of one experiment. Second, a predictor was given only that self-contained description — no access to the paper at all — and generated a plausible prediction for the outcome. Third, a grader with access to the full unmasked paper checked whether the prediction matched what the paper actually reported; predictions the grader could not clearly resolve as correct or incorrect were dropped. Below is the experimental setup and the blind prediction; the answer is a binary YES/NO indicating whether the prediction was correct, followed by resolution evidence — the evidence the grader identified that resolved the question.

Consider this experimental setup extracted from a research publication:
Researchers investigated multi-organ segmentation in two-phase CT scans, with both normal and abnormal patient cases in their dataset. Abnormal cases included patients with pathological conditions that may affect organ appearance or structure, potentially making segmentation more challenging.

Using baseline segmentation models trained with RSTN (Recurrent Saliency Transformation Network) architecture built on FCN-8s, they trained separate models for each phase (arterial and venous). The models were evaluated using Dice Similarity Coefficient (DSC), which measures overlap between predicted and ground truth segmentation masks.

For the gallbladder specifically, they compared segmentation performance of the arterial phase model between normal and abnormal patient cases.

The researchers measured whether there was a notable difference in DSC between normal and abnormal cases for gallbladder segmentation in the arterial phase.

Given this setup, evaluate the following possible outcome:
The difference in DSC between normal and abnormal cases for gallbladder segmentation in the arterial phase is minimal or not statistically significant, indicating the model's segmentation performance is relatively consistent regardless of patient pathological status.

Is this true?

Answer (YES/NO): NO